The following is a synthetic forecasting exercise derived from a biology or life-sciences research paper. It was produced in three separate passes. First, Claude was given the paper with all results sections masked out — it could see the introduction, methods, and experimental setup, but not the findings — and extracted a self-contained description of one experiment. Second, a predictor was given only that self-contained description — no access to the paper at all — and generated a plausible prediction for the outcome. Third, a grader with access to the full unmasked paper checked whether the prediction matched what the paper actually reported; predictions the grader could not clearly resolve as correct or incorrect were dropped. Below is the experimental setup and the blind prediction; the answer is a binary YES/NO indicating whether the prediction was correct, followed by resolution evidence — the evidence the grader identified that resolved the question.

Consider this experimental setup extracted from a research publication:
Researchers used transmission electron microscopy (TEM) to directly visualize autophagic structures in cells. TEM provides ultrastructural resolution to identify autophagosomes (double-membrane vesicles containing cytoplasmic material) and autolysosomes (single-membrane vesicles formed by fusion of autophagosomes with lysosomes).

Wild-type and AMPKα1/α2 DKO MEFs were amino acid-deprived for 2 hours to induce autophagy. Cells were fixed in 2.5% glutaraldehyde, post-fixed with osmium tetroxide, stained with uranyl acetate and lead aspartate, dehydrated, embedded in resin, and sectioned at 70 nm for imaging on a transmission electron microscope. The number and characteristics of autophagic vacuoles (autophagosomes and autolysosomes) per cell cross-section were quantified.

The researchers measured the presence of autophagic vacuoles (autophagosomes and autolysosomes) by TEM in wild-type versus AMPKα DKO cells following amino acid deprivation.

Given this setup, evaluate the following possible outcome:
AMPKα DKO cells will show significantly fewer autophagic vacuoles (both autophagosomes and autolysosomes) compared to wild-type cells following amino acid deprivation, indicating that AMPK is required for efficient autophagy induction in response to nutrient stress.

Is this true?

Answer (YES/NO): NO